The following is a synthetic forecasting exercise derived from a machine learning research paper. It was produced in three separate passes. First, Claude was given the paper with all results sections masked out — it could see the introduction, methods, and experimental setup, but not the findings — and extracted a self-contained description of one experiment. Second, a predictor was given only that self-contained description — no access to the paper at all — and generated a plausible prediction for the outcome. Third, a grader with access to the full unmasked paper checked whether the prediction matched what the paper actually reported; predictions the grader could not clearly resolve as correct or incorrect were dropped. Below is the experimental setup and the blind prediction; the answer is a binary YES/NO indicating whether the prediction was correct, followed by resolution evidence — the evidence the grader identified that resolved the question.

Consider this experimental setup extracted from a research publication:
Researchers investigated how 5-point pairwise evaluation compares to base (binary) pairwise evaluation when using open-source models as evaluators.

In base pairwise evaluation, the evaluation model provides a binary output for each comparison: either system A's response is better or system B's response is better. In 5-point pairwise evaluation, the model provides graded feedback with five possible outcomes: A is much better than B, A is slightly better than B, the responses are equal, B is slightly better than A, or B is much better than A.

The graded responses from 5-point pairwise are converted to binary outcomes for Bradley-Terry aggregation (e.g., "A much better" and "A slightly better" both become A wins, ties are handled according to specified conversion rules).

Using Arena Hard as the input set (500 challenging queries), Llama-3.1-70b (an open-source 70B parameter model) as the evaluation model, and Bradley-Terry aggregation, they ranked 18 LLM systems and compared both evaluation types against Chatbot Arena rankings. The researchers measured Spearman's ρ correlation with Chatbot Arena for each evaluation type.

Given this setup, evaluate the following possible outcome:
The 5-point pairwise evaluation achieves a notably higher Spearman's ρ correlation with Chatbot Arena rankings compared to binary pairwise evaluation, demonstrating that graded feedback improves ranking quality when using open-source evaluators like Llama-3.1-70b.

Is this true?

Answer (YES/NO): NO